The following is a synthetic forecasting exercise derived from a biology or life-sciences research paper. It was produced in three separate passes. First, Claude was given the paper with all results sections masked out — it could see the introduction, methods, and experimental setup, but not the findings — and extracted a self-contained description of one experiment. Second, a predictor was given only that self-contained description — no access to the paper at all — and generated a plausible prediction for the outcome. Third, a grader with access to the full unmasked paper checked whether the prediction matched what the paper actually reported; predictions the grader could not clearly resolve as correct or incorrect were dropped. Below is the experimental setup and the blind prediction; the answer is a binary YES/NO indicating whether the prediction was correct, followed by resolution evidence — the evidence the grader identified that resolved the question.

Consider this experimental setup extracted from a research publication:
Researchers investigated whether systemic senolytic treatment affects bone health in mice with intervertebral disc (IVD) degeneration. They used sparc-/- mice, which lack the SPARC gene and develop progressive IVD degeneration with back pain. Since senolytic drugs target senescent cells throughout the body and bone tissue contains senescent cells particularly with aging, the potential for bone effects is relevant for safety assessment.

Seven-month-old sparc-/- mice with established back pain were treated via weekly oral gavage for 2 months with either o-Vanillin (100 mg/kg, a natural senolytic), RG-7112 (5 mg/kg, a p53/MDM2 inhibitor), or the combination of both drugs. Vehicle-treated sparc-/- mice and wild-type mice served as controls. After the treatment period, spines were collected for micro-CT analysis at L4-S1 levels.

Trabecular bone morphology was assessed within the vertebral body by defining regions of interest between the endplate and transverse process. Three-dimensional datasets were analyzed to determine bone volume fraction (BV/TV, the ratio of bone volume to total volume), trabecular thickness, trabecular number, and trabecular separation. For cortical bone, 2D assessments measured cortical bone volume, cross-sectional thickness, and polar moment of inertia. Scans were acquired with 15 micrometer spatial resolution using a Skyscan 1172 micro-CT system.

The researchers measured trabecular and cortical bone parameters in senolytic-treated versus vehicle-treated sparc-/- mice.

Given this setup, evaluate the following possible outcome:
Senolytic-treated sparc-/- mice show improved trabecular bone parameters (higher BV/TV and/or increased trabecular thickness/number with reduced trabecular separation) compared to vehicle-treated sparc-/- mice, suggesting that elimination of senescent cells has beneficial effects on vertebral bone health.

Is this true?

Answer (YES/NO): NO